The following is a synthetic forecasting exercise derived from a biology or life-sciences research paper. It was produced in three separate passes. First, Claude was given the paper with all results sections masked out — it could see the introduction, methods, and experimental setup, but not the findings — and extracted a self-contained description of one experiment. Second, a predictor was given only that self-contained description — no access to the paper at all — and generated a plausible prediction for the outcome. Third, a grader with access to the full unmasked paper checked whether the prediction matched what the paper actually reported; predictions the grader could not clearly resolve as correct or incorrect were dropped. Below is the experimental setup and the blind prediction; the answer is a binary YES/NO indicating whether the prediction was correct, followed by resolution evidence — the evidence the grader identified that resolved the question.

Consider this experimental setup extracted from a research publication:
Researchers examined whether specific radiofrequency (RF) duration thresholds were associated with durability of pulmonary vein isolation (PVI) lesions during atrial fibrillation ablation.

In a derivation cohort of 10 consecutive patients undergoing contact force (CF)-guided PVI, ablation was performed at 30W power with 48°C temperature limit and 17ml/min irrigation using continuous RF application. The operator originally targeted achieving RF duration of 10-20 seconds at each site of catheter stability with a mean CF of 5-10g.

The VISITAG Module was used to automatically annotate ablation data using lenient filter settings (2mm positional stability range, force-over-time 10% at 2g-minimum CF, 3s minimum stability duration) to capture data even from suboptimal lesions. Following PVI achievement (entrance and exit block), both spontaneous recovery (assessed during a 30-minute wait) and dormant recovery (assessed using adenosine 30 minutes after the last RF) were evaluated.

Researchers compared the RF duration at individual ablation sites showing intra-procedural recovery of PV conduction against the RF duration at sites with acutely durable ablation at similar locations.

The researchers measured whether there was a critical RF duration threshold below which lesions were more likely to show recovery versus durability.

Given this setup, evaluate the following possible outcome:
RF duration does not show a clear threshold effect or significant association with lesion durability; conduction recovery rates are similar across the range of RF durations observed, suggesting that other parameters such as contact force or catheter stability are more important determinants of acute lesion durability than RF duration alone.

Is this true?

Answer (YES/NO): NO